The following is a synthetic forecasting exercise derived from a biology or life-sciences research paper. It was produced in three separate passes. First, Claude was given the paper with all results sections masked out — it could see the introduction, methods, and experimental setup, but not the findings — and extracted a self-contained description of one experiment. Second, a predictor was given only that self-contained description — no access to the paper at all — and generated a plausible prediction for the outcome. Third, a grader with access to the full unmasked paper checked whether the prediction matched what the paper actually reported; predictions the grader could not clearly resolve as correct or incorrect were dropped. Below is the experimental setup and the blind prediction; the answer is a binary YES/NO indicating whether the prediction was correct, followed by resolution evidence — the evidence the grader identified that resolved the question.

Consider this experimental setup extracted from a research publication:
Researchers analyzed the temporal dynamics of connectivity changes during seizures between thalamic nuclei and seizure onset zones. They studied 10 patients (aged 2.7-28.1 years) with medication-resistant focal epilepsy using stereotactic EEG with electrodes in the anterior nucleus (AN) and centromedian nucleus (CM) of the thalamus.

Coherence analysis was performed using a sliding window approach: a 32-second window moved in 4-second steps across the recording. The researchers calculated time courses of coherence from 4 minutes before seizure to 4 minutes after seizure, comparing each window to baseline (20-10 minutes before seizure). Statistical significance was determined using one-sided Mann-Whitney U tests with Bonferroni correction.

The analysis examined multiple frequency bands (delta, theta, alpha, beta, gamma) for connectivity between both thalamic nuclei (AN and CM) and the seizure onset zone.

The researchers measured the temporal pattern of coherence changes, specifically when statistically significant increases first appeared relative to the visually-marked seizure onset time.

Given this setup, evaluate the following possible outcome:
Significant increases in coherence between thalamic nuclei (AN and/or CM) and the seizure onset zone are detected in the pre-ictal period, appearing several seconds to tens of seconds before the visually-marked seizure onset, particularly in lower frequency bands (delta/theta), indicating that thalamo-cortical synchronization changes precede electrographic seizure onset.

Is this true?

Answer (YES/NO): NO